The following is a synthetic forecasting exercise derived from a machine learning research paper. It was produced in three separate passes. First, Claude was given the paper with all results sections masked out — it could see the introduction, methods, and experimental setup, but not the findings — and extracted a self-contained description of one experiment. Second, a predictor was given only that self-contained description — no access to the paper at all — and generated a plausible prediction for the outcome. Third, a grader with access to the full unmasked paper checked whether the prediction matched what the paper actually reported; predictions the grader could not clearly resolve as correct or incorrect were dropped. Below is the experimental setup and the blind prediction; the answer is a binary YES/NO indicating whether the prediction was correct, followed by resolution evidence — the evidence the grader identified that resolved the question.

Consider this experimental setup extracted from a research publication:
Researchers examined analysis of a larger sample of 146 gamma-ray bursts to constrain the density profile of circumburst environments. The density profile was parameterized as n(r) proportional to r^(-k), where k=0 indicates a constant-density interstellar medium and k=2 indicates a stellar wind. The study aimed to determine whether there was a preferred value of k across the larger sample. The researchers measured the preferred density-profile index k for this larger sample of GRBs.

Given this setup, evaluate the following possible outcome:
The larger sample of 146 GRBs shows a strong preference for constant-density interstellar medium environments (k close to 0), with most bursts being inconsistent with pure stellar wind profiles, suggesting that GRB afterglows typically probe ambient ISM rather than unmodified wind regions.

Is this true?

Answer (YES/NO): NO